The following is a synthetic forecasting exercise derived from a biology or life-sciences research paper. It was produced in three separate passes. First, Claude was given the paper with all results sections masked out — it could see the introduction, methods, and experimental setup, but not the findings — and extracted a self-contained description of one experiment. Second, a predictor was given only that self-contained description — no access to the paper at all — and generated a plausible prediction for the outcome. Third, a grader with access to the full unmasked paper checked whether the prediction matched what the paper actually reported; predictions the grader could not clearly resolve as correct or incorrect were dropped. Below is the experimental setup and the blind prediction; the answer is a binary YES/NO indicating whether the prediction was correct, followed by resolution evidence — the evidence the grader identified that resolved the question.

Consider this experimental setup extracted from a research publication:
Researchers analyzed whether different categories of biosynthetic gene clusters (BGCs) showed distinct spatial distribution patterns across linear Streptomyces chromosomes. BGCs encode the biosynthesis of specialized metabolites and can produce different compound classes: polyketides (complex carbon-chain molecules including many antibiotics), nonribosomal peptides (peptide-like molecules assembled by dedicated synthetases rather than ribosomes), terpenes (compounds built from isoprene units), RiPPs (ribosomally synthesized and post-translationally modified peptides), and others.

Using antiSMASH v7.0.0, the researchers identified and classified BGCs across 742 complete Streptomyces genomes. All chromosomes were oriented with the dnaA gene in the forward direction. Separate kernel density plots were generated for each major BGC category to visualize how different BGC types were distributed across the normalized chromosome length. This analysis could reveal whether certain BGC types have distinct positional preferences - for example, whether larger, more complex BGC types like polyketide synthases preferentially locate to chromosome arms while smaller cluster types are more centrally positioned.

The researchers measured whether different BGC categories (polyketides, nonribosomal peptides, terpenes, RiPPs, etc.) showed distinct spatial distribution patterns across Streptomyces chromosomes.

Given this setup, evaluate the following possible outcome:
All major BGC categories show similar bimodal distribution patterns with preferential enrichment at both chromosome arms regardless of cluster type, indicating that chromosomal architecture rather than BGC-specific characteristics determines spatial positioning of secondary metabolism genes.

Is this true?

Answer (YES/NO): NO